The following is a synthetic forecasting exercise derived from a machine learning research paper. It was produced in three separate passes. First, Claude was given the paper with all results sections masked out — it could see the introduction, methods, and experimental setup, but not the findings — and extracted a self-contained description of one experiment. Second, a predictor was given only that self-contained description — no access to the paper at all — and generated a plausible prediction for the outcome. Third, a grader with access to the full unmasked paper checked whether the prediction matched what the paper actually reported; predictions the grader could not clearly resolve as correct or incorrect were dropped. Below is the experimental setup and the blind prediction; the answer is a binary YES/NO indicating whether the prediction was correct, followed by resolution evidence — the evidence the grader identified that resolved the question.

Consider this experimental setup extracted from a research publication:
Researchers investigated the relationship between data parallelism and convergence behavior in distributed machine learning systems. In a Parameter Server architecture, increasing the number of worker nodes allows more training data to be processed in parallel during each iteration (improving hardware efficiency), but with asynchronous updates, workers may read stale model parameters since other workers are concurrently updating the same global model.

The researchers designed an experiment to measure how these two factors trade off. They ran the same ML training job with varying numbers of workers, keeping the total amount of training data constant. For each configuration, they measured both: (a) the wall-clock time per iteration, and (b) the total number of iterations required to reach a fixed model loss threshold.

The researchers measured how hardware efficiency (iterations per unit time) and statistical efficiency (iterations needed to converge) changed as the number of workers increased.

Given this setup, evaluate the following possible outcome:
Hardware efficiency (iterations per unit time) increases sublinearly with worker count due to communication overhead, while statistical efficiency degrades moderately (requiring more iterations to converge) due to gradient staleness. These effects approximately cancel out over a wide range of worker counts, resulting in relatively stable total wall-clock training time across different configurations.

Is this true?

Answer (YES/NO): NO